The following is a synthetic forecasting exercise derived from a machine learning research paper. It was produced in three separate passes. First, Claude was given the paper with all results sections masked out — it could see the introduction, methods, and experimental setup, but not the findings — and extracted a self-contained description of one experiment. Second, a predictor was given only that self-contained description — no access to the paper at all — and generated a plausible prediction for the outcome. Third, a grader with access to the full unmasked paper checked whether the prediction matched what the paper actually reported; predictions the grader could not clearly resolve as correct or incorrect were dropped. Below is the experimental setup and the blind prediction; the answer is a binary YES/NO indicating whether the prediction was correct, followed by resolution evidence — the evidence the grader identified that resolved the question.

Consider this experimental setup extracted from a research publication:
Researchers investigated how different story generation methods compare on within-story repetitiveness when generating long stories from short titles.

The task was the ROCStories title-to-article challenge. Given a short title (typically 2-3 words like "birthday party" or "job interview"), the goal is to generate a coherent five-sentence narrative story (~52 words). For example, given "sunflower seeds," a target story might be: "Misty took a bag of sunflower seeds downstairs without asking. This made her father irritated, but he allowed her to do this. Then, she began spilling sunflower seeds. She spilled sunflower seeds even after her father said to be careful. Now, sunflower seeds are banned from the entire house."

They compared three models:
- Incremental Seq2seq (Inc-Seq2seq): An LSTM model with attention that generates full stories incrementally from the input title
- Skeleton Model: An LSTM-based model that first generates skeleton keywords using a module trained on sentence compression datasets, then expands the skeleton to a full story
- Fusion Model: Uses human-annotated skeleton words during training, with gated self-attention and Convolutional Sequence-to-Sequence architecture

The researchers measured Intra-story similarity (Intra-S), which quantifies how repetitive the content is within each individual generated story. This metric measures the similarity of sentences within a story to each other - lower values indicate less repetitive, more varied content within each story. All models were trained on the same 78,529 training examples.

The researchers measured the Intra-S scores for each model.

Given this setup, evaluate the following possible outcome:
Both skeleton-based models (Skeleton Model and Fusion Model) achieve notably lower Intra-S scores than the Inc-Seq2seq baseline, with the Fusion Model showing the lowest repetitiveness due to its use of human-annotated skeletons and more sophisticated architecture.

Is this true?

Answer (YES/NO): YES